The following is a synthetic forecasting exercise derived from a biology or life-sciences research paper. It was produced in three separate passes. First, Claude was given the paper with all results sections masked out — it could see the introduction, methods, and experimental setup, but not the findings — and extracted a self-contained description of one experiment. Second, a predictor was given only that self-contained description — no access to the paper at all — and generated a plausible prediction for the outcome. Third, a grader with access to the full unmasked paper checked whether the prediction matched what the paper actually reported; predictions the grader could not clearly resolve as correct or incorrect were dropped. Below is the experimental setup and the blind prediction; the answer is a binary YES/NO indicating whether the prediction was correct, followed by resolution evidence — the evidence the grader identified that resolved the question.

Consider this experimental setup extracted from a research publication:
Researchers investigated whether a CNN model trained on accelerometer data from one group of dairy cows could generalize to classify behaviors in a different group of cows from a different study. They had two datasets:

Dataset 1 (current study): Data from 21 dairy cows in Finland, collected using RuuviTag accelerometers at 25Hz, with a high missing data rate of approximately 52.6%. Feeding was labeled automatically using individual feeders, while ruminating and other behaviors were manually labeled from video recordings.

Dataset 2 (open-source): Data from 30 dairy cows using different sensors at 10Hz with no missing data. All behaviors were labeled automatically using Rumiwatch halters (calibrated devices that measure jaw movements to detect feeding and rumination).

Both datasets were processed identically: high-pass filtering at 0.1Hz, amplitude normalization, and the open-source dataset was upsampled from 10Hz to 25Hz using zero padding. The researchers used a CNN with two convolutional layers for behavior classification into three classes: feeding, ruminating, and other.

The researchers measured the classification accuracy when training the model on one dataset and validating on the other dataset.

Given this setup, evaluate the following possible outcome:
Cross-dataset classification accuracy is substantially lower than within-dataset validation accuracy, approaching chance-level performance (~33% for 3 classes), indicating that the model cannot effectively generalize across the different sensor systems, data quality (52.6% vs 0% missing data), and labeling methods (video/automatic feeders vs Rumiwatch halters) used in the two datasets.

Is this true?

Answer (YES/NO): NO